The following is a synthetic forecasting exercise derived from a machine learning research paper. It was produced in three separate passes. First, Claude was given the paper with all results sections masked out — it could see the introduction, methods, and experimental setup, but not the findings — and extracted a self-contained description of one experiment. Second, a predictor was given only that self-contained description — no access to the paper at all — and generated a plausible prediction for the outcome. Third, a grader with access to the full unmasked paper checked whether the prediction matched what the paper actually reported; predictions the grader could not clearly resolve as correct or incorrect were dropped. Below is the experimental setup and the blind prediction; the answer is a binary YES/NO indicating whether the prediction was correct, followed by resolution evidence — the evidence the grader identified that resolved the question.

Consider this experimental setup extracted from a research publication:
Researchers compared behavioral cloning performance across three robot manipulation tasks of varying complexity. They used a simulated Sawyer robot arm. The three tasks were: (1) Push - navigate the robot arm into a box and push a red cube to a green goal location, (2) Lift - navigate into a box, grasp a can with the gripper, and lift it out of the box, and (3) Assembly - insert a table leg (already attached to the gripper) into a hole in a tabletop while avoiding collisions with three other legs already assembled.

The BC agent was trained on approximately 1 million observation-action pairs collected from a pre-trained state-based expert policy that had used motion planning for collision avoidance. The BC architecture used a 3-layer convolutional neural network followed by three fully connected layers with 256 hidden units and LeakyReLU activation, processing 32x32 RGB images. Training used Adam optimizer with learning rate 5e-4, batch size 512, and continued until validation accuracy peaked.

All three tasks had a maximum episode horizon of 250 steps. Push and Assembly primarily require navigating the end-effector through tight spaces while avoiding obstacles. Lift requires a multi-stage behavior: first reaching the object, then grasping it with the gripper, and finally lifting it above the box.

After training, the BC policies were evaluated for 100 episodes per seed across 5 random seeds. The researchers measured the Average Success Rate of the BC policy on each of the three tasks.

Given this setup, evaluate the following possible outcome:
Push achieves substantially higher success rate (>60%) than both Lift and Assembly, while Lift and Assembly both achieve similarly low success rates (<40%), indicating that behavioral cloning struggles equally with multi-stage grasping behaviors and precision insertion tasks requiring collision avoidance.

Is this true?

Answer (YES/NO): NO